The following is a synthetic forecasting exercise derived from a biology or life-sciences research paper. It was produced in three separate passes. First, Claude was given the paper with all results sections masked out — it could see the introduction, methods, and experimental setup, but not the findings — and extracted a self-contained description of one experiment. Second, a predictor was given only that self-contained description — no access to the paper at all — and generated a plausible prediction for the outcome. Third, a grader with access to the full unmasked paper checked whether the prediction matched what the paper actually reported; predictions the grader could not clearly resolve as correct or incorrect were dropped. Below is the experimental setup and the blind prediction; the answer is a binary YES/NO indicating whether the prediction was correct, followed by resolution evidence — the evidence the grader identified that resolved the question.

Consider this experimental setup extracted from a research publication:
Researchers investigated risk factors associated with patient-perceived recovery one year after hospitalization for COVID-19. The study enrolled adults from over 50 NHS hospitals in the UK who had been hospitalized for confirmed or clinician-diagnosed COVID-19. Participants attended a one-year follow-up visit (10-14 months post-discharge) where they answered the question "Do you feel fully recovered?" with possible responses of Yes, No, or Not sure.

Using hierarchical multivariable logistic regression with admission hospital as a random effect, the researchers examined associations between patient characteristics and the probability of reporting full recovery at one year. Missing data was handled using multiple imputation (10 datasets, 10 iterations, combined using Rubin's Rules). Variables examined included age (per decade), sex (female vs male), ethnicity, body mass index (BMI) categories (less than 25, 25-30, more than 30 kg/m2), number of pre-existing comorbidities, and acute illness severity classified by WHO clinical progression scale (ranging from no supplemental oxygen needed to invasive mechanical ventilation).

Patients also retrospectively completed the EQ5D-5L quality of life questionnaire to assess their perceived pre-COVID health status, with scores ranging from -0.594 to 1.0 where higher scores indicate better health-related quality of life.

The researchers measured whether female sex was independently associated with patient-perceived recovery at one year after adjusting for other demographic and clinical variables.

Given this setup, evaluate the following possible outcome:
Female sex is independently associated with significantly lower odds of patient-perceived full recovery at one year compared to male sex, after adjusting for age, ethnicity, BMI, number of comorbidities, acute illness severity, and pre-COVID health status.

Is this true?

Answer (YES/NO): YES